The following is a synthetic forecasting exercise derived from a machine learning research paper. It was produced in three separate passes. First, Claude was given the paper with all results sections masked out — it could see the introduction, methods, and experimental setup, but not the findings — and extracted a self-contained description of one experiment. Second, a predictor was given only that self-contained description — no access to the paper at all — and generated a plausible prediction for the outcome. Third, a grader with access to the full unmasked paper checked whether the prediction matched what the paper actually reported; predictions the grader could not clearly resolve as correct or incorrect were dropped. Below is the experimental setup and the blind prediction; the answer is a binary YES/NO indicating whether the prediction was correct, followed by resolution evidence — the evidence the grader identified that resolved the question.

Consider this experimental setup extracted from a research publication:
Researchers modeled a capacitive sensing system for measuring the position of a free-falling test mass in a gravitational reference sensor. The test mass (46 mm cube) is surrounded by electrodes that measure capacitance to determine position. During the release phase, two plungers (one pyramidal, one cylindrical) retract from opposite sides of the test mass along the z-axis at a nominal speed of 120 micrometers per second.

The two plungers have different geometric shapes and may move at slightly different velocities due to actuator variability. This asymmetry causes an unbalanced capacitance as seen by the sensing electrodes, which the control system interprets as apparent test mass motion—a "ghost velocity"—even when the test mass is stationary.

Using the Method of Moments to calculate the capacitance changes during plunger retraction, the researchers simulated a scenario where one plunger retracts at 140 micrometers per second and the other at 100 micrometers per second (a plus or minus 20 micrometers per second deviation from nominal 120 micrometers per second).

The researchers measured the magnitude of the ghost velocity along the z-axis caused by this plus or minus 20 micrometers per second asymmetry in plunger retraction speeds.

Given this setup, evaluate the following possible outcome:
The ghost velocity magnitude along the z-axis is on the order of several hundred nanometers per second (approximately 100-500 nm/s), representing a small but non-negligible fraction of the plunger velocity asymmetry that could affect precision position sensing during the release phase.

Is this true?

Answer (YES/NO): YES